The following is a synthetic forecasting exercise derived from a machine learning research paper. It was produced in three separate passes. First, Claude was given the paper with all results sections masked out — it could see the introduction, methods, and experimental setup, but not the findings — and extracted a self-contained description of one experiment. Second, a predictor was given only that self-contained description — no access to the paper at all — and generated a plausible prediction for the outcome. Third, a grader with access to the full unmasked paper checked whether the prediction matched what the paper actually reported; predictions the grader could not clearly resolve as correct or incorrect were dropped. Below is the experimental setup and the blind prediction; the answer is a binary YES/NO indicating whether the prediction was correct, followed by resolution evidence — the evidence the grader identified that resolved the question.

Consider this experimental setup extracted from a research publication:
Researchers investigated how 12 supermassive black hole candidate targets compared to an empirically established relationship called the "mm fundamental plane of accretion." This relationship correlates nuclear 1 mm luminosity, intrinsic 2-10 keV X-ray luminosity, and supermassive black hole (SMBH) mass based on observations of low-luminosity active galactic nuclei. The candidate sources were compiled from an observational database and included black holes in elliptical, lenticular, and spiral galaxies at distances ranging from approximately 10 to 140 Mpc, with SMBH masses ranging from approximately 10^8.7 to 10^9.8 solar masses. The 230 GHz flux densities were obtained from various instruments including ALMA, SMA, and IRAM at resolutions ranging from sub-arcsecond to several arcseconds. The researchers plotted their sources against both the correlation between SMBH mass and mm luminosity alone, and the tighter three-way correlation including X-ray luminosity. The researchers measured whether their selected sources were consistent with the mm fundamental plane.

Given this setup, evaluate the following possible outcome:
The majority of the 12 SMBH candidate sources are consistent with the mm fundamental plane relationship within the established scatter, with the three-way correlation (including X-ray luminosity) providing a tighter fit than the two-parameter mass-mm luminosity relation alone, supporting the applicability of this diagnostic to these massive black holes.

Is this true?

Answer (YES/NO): NO